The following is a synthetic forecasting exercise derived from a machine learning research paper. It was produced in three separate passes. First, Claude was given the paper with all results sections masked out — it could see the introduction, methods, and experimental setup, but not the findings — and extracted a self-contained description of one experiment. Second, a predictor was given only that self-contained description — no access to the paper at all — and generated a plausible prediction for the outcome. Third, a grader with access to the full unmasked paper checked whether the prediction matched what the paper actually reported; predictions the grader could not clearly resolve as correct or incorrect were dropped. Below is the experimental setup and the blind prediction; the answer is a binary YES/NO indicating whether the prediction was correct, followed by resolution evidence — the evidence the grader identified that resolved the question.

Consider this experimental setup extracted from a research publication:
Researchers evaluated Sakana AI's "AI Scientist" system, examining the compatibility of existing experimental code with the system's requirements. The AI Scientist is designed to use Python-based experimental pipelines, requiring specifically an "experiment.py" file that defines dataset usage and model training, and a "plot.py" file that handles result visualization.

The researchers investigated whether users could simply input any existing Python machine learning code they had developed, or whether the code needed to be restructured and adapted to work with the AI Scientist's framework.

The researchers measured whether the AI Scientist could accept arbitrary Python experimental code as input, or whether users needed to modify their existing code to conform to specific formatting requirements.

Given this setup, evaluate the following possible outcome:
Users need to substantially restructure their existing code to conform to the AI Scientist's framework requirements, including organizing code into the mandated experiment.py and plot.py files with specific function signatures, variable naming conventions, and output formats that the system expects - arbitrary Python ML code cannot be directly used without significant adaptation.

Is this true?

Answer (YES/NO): YES